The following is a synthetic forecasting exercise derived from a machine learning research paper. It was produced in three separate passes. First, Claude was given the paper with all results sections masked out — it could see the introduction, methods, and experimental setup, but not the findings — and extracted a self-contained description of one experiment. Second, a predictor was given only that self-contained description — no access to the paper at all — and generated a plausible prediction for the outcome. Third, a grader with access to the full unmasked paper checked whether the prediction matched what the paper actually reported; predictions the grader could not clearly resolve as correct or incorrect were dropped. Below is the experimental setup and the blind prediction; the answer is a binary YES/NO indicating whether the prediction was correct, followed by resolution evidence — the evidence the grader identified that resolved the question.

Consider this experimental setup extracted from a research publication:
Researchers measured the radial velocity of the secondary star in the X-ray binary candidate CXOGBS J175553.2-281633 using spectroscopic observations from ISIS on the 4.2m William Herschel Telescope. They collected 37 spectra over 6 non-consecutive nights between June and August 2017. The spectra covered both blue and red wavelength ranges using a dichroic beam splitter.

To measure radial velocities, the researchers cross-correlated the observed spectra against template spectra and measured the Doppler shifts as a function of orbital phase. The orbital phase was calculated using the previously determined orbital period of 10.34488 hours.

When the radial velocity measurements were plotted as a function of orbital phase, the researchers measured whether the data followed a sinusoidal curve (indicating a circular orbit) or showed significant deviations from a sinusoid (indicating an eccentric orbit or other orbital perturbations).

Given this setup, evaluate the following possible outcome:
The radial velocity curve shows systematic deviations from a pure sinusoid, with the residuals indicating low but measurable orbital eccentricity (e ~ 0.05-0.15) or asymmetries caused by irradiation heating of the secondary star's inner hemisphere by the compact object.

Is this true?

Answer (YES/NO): NO